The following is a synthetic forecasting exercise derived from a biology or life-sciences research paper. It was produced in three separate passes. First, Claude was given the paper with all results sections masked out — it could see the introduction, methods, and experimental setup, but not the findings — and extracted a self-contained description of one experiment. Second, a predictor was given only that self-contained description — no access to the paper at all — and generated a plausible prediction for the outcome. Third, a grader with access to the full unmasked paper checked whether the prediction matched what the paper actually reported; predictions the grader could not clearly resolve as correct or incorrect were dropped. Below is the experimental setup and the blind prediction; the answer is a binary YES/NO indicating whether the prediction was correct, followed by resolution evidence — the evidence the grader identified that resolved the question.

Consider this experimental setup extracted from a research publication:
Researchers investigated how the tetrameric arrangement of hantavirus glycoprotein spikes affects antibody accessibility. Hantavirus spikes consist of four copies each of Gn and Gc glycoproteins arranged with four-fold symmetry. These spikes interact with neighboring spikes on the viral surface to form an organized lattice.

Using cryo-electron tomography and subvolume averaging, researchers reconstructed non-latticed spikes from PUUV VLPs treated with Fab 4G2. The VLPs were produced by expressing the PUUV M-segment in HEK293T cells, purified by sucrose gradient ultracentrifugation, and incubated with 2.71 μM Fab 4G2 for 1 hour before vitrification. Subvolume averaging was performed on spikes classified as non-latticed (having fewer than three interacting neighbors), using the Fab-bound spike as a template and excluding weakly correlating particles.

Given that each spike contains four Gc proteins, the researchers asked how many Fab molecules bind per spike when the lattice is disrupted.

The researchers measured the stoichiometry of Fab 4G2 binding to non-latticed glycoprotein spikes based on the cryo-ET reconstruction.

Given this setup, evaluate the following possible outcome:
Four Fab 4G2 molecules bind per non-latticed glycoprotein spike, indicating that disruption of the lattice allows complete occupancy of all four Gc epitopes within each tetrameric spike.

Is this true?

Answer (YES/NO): YES